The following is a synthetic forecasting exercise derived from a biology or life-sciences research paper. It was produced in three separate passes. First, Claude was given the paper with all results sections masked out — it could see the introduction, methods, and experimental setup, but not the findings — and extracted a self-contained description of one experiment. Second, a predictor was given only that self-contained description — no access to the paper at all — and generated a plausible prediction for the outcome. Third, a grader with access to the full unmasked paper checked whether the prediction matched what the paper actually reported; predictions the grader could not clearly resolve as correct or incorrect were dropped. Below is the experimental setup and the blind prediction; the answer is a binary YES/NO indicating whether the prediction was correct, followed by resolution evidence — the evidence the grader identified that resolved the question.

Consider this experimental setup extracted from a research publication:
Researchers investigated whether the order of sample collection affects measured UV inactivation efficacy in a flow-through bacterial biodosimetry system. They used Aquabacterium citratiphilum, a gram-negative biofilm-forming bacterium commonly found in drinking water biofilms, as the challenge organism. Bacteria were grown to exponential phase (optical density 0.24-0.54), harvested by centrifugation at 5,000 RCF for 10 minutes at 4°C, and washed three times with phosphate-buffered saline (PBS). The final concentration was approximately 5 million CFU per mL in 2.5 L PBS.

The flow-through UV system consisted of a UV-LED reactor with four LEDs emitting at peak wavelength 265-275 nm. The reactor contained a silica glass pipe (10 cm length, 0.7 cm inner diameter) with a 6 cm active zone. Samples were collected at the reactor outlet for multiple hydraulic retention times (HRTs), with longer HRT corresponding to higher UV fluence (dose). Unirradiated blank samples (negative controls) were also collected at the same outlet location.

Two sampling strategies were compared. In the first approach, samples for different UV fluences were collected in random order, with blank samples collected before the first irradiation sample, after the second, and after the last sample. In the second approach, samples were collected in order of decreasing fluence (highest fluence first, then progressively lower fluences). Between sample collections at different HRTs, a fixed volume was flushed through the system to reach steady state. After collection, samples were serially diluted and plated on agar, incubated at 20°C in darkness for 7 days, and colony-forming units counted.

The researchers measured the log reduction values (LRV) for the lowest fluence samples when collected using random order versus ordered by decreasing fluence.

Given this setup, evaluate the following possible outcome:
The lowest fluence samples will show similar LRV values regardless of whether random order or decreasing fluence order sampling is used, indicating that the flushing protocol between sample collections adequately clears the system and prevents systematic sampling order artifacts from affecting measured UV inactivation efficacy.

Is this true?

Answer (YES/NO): NO